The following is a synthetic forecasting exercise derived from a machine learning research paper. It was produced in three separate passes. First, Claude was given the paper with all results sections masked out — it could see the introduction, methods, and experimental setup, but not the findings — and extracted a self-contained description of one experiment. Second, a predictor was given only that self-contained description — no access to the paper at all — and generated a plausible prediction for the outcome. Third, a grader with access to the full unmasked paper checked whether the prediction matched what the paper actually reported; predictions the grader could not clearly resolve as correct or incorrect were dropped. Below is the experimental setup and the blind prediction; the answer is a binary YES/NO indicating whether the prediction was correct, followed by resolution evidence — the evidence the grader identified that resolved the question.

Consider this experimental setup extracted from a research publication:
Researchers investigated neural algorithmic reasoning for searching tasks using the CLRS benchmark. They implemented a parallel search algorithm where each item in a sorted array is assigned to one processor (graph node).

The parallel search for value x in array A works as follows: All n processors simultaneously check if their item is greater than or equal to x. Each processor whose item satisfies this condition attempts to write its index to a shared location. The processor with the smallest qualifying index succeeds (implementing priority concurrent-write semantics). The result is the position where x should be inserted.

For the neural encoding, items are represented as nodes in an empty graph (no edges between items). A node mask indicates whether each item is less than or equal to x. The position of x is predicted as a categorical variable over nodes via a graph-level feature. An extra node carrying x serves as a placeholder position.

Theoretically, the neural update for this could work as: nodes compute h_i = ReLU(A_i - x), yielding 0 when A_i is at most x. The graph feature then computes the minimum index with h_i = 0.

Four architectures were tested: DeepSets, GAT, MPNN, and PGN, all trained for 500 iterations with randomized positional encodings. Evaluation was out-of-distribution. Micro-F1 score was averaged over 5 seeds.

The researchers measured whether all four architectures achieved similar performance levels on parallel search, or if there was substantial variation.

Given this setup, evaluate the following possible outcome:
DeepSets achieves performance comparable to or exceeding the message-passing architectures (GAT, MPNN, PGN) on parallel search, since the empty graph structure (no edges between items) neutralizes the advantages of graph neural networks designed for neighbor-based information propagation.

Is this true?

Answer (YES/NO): YES